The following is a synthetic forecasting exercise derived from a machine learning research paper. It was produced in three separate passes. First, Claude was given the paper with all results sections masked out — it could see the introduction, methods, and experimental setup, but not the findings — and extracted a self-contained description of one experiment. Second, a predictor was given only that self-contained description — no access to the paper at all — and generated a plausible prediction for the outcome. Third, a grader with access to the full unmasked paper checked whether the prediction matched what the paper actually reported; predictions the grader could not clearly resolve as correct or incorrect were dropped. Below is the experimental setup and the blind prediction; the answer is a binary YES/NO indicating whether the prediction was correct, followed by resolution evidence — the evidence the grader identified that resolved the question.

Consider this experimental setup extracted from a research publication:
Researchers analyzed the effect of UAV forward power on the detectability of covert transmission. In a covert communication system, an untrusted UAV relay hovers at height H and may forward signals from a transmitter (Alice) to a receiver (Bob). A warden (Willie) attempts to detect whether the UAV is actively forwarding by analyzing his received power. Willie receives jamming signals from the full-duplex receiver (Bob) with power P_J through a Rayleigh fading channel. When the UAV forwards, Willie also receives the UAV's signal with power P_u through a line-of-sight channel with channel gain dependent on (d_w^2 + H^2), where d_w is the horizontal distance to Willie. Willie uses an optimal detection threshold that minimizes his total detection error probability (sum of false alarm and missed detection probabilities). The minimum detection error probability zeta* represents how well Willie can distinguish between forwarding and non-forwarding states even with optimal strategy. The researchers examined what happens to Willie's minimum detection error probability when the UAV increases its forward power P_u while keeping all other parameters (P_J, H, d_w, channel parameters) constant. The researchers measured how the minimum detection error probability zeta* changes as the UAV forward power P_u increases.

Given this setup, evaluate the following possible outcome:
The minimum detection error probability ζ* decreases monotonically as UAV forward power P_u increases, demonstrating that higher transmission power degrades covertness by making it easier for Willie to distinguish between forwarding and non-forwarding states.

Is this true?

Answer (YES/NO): YES